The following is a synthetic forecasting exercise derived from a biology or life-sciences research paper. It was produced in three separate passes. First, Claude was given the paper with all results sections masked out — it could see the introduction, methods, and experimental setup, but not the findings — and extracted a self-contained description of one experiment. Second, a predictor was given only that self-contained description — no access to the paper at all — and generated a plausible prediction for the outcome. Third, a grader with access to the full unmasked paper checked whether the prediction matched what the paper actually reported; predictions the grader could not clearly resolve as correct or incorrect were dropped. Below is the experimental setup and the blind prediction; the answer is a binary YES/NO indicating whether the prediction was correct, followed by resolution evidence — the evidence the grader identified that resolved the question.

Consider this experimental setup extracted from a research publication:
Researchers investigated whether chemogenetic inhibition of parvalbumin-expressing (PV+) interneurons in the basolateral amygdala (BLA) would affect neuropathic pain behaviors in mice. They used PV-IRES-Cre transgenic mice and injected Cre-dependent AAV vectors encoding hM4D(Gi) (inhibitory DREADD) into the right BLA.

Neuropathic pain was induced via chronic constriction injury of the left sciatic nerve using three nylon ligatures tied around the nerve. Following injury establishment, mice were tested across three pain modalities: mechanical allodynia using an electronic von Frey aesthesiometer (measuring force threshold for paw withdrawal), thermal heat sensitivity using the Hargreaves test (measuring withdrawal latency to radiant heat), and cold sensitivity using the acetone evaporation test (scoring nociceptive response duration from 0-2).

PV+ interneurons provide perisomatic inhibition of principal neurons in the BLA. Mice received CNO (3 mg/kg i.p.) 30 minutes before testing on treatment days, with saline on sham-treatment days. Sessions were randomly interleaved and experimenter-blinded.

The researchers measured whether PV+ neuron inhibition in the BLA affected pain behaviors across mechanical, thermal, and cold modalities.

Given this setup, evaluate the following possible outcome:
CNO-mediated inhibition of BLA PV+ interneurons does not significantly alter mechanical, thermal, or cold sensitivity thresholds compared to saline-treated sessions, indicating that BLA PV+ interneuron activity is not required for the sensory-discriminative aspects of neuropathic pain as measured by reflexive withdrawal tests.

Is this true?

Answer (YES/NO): YES